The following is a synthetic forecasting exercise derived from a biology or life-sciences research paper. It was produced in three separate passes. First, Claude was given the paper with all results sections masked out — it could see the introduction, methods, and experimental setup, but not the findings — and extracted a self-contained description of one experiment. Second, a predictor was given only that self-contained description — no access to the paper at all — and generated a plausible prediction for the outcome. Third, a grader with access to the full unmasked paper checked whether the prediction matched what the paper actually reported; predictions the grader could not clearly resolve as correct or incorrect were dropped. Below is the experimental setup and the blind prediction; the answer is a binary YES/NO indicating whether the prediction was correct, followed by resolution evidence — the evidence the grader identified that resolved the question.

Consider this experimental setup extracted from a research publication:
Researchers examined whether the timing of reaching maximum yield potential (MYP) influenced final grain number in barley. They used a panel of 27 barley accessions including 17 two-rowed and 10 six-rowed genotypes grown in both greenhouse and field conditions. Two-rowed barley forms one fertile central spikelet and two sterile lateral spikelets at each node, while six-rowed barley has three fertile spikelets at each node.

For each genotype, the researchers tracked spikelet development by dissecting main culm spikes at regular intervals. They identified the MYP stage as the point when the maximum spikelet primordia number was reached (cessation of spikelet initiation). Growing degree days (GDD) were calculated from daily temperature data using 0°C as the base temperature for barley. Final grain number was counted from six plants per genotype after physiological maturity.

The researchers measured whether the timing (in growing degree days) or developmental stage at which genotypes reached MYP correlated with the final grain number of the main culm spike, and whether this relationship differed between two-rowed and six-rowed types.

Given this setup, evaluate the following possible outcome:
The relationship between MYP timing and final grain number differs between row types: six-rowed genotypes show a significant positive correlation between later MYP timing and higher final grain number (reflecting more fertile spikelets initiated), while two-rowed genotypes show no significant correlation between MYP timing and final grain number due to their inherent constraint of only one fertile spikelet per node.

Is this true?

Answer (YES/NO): NO